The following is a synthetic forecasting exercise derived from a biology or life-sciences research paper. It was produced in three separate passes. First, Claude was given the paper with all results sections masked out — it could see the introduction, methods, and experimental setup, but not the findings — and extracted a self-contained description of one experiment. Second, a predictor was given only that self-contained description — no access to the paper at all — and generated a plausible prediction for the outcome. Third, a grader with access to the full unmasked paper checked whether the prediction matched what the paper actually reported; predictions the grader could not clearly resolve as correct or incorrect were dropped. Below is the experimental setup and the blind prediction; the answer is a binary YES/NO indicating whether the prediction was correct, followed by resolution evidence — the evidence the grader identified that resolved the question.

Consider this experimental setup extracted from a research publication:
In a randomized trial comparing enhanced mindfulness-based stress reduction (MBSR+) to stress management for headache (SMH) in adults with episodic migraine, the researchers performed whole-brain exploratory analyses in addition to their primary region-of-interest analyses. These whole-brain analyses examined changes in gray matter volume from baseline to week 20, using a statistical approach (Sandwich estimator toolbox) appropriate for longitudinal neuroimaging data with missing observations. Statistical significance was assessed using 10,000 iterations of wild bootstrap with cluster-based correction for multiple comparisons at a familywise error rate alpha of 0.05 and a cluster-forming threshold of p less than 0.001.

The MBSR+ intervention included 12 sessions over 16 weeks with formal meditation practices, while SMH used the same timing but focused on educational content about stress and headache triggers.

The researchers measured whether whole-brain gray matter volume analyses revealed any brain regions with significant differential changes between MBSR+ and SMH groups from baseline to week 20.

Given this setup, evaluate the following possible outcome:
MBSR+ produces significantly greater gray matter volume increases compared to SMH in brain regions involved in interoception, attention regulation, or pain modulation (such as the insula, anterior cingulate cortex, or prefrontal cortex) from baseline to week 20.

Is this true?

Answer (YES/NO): NO